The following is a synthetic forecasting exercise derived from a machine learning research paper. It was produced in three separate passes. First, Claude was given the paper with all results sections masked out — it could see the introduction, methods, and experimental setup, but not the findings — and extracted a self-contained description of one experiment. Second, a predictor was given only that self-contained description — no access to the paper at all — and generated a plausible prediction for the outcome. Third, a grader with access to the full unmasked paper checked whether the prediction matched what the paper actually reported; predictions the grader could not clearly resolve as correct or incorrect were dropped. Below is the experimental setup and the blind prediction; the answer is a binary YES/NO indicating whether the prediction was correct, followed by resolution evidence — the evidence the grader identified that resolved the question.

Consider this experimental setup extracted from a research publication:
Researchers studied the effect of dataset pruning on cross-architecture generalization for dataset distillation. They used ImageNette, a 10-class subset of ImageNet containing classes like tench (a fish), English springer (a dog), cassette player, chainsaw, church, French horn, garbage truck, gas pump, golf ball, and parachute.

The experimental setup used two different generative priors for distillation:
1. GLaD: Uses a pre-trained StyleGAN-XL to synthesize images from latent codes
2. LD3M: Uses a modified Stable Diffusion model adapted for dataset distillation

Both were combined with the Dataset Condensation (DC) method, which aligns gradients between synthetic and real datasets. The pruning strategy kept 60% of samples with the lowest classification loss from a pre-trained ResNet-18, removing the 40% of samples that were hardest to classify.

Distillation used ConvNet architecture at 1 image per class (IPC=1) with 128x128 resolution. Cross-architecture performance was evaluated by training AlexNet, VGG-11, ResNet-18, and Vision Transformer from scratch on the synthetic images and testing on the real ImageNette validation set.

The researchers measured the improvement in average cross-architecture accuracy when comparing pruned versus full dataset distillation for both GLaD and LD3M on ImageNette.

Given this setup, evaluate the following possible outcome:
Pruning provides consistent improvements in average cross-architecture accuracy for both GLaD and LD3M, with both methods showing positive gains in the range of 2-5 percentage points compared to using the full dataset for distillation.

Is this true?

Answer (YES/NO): NO